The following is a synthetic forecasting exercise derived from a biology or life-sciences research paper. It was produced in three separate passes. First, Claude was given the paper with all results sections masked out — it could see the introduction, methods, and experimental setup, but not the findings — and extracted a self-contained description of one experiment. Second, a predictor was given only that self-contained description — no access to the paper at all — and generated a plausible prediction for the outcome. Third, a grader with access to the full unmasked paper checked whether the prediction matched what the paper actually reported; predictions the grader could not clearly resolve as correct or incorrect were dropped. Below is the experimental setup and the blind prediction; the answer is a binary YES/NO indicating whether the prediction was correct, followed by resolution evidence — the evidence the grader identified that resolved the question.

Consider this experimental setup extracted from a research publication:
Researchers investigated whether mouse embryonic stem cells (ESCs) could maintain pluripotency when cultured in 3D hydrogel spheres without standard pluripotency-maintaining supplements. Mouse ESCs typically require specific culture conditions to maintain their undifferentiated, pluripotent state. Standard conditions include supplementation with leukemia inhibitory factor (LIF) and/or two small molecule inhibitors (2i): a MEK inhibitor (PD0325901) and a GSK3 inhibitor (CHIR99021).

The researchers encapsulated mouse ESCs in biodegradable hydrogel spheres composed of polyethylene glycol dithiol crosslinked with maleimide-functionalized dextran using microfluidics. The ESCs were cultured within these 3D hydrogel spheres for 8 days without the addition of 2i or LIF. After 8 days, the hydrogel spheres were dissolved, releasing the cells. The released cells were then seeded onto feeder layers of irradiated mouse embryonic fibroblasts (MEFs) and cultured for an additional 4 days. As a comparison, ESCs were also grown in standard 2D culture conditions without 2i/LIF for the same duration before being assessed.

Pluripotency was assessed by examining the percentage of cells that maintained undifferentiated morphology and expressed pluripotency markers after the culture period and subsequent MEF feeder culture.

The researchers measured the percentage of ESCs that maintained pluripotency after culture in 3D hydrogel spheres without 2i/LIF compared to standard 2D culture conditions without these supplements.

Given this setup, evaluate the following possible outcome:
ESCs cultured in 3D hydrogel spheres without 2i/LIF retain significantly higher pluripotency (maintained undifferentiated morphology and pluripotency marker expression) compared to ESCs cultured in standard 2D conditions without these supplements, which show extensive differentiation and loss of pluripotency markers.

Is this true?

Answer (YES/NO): YES